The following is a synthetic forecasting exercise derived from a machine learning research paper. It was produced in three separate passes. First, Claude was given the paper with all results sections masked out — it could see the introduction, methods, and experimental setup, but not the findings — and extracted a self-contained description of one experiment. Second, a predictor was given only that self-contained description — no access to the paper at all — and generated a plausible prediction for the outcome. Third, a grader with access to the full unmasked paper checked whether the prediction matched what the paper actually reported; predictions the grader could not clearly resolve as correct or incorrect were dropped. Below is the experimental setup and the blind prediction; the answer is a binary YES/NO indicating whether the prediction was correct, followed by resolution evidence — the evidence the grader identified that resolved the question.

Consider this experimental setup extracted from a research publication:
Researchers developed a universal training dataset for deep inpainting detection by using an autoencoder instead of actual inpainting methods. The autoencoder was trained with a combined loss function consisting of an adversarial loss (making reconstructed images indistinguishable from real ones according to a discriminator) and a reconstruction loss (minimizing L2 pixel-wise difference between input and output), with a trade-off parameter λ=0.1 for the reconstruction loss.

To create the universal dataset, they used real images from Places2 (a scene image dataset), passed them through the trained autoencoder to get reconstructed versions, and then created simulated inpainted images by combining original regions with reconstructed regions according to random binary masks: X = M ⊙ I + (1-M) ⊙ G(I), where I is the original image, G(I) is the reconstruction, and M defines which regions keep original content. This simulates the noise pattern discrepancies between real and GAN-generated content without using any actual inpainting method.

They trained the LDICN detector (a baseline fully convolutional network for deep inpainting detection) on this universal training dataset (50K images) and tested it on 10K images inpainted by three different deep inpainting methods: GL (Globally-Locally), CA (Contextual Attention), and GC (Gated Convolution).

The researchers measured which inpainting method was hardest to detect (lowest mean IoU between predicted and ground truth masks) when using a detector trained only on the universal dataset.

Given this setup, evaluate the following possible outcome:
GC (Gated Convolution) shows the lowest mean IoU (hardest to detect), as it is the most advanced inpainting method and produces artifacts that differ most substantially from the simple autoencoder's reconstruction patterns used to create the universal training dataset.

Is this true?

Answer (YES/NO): YES